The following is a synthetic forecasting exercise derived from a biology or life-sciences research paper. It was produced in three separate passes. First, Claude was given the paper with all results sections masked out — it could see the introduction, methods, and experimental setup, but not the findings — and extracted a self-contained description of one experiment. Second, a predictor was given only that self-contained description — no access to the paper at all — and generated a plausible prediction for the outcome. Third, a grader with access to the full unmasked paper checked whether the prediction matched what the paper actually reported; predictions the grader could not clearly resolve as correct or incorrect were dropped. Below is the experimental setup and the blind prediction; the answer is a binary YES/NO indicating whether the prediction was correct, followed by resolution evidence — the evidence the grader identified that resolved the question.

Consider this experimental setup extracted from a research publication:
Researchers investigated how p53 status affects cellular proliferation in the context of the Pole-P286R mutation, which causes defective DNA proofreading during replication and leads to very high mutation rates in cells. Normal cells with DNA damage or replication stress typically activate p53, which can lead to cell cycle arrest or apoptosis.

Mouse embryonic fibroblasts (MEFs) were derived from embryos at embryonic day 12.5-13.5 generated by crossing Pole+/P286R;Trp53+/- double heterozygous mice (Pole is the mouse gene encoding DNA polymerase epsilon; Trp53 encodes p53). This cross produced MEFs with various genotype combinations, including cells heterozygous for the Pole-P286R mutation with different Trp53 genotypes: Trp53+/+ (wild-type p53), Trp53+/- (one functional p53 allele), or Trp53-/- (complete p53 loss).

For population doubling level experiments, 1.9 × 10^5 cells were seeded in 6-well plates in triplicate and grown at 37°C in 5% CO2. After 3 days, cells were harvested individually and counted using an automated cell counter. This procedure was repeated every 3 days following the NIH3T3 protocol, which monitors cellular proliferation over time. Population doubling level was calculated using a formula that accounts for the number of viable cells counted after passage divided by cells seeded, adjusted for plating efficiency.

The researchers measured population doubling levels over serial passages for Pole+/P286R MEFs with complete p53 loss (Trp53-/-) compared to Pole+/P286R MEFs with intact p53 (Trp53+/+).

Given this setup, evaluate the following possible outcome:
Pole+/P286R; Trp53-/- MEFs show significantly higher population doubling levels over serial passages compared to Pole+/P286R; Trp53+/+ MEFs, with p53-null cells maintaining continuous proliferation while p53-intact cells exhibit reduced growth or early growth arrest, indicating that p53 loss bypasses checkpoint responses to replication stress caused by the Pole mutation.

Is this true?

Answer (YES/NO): YES